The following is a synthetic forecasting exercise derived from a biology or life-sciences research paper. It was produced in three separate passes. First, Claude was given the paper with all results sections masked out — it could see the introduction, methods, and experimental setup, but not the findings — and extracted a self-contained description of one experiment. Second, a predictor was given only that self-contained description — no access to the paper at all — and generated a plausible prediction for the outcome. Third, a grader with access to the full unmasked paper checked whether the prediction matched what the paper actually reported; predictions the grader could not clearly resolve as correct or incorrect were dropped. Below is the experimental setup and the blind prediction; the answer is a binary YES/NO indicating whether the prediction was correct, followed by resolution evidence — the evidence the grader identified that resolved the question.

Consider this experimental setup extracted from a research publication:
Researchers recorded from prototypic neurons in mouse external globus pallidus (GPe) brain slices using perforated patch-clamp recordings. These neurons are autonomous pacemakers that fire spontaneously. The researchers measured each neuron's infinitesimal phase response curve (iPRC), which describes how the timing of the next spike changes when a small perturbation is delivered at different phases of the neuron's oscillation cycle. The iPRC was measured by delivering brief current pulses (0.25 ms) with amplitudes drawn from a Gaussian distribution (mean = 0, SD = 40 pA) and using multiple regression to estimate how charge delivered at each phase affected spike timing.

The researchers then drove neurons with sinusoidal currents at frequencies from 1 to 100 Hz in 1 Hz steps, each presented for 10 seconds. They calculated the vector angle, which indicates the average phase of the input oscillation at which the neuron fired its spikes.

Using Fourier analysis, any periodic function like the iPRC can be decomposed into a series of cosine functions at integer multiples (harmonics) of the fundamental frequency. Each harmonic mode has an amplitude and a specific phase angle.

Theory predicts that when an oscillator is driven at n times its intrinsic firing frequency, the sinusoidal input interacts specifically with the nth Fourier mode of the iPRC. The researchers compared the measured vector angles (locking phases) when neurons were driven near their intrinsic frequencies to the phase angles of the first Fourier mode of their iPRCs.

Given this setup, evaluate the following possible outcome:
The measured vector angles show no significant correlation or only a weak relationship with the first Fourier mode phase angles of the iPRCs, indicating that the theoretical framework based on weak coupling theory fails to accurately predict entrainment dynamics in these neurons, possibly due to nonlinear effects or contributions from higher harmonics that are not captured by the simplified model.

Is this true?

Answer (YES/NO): NO